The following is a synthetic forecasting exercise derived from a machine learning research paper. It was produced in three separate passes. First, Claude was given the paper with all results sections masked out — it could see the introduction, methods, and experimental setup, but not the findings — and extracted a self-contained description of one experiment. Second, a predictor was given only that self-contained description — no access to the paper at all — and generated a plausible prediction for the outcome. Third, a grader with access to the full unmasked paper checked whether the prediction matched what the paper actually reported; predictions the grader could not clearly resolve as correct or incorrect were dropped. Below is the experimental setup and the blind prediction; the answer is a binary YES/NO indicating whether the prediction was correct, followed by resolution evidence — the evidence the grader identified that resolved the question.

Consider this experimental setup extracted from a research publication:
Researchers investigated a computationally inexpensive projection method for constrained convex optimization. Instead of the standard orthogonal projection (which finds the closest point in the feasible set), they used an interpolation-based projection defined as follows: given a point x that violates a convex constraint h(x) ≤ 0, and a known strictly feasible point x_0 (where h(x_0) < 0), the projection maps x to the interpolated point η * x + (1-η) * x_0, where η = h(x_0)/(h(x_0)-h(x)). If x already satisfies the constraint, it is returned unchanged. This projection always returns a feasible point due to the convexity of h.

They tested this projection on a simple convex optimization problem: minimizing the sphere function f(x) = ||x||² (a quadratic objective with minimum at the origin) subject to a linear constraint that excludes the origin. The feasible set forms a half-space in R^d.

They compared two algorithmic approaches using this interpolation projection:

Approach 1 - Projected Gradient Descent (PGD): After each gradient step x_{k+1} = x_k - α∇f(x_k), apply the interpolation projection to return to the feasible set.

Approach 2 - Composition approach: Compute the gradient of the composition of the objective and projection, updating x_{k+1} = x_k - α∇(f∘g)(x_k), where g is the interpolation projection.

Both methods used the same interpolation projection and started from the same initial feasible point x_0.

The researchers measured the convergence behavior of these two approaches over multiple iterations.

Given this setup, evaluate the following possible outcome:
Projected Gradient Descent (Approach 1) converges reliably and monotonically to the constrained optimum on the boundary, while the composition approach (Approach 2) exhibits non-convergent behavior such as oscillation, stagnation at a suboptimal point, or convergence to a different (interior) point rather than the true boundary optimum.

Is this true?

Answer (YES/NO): NO